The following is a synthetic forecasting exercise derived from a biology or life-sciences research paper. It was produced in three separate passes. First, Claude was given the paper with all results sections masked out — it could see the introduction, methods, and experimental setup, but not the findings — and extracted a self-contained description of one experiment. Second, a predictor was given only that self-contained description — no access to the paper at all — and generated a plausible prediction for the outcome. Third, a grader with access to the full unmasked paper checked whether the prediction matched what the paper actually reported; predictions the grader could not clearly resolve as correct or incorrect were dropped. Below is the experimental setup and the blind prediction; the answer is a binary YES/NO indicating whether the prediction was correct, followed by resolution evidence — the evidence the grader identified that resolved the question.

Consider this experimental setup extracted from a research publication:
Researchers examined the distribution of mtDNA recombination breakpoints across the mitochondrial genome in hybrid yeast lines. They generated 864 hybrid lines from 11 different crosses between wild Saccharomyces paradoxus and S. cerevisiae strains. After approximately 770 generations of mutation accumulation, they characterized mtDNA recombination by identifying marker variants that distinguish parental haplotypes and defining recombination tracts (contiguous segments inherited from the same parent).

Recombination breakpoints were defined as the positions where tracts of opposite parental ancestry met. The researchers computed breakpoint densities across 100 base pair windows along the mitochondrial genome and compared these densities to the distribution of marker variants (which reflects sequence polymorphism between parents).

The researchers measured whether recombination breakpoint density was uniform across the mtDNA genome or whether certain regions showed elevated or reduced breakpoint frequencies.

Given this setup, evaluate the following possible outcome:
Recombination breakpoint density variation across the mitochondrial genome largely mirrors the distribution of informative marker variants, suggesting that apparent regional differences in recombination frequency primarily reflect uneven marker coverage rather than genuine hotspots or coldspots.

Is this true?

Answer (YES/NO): NO